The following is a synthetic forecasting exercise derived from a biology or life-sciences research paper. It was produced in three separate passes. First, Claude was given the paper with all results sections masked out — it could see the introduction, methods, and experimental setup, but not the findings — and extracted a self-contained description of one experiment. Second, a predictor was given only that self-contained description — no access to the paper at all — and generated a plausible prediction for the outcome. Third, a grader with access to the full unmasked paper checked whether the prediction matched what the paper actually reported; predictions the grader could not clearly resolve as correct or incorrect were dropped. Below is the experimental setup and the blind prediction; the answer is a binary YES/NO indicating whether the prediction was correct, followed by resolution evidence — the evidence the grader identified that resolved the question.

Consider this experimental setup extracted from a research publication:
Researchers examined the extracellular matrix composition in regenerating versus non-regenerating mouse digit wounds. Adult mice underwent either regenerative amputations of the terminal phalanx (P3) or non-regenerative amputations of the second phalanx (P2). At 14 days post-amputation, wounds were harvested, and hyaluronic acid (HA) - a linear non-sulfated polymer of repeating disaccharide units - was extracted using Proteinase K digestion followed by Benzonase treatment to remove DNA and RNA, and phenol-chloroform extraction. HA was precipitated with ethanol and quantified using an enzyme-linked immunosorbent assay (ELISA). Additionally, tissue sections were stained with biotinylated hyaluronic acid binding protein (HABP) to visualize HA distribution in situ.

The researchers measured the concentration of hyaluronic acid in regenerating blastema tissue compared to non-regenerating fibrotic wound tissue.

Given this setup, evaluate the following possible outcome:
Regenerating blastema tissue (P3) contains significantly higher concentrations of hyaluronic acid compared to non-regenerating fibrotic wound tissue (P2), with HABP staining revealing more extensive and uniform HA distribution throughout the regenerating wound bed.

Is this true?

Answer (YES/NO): YES